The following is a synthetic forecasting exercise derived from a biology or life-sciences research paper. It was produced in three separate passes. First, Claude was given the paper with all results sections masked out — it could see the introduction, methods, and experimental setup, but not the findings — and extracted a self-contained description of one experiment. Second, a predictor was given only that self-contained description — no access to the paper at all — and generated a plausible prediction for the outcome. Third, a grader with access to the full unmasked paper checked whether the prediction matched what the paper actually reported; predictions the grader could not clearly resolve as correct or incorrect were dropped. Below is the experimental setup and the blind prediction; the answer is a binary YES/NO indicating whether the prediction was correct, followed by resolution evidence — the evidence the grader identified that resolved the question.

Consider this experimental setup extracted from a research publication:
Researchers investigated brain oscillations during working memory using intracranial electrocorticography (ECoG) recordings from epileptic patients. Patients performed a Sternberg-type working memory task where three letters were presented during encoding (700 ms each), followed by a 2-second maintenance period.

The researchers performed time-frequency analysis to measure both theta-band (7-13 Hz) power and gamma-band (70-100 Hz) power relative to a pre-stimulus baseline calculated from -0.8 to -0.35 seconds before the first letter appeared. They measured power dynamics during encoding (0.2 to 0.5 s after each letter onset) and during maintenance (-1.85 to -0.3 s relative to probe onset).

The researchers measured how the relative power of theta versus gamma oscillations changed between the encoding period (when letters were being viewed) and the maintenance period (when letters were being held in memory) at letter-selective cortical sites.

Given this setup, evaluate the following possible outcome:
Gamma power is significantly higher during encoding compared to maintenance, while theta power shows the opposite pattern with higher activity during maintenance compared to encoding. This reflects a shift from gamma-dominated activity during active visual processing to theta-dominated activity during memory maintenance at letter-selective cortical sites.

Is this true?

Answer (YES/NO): YES